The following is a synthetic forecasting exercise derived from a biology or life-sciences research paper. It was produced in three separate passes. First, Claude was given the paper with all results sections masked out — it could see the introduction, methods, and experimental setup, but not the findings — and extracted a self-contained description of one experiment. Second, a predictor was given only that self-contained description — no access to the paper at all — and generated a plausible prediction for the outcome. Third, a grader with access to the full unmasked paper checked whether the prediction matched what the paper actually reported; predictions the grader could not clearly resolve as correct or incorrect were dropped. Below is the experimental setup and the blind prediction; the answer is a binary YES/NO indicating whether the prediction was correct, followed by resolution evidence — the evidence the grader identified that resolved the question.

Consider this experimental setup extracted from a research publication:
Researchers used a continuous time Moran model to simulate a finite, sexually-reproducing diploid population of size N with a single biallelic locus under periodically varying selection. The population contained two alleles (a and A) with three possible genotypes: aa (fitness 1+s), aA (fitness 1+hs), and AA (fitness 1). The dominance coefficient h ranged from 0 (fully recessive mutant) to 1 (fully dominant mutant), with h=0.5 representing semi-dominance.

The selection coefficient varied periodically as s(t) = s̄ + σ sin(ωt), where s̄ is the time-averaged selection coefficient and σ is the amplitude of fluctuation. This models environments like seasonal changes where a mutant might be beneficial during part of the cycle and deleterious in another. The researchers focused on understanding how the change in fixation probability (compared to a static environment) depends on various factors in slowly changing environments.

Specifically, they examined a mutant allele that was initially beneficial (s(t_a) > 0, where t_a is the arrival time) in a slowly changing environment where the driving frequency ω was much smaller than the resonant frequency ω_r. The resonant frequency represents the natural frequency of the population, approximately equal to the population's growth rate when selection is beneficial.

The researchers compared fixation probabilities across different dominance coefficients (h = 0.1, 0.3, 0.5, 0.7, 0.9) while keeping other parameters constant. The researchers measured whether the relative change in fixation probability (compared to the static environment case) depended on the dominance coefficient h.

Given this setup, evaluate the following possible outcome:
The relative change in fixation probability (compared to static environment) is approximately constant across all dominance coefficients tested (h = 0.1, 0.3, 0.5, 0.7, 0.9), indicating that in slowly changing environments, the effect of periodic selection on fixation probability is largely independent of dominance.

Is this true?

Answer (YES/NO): YES